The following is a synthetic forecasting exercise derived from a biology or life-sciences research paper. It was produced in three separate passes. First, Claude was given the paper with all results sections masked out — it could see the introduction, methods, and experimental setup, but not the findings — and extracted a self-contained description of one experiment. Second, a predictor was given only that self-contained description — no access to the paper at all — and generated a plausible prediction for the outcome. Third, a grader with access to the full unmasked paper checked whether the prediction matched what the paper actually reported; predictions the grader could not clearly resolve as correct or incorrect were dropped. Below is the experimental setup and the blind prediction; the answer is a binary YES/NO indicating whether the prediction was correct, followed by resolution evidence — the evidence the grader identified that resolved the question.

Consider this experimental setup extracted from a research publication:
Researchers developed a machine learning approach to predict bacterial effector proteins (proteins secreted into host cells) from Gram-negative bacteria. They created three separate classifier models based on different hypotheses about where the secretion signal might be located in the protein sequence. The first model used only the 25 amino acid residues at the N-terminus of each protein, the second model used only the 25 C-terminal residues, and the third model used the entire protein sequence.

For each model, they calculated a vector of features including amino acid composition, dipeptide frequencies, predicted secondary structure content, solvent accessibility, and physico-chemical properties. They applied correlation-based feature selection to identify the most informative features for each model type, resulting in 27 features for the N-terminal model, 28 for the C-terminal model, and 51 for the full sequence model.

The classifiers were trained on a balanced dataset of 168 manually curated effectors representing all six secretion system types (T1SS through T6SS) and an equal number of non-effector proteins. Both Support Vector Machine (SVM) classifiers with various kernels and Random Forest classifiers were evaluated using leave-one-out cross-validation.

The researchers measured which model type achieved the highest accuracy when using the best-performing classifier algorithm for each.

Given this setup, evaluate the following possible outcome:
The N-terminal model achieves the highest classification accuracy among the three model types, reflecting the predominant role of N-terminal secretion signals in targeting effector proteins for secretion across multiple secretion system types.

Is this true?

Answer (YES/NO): NO